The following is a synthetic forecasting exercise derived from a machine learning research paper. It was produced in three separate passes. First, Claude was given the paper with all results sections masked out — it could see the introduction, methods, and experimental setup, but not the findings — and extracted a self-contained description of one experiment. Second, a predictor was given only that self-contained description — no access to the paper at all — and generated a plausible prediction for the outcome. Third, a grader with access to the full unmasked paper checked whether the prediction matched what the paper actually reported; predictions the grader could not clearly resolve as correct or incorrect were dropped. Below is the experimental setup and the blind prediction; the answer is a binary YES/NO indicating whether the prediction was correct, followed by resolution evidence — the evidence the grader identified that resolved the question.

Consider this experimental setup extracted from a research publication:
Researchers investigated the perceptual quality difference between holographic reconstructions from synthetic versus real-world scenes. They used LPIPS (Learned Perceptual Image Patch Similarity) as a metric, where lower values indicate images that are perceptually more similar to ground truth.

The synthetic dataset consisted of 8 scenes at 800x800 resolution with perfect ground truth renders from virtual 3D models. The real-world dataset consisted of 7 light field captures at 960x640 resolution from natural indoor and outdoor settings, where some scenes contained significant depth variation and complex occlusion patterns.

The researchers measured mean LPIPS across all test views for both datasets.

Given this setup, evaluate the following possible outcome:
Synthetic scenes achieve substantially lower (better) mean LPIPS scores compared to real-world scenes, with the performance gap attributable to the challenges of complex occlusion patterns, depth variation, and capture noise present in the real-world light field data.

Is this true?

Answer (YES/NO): YES